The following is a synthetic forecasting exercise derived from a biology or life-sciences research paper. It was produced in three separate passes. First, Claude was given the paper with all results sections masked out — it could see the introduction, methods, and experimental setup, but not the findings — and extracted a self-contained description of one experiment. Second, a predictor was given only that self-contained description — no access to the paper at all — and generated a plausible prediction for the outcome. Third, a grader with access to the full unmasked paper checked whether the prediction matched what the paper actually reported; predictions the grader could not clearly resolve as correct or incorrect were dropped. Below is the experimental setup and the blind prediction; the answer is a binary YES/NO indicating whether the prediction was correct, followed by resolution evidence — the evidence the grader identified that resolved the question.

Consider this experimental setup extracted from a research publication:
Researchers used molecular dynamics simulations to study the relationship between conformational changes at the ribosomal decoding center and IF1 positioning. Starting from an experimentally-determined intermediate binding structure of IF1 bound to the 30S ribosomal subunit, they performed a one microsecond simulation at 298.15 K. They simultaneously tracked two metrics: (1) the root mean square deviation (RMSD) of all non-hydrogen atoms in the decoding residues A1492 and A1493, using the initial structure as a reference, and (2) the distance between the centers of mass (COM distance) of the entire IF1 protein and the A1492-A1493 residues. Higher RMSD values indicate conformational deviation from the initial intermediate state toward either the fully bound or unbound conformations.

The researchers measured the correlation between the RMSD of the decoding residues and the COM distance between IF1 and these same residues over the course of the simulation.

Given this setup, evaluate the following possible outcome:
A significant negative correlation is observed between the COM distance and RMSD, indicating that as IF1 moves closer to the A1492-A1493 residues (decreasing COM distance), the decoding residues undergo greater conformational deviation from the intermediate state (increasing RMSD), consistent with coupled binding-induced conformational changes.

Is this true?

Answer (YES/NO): NO